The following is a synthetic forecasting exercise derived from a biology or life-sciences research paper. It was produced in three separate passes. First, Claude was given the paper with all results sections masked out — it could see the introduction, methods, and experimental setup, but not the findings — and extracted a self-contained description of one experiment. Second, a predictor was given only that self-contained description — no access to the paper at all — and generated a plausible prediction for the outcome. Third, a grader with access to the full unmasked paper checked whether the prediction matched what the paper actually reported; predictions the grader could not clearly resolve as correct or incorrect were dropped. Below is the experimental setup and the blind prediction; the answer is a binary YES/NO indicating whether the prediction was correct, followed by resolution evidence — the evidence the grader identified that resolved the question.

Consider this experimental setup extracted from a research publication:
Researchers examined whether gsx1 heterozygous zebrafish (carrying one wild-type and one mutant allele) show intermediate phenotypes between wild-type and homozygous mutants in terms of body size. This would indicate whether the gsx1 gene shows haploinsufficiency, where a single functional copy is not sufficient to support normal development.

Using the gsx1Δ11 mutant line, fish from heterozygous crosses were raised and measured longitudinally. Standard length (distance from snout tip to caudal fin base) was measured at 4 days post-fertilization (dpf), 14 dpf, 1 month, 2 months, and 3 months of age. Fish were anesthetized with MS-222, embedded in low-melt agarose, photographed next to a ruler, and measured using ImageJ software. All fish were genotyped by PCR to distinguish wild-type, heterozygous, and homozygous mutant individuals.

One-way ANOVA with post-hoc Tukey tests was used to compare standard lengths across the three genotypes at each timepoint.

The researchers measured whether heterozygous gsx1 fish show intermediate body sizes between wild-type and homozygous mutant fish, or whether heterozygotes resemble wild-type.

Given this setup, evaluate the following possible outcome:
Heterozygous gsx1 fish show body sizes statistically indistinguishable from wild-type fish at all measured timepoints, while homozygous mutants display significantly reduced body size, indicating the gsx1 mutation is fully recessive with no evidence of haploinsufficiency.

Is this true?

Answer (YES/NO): YES